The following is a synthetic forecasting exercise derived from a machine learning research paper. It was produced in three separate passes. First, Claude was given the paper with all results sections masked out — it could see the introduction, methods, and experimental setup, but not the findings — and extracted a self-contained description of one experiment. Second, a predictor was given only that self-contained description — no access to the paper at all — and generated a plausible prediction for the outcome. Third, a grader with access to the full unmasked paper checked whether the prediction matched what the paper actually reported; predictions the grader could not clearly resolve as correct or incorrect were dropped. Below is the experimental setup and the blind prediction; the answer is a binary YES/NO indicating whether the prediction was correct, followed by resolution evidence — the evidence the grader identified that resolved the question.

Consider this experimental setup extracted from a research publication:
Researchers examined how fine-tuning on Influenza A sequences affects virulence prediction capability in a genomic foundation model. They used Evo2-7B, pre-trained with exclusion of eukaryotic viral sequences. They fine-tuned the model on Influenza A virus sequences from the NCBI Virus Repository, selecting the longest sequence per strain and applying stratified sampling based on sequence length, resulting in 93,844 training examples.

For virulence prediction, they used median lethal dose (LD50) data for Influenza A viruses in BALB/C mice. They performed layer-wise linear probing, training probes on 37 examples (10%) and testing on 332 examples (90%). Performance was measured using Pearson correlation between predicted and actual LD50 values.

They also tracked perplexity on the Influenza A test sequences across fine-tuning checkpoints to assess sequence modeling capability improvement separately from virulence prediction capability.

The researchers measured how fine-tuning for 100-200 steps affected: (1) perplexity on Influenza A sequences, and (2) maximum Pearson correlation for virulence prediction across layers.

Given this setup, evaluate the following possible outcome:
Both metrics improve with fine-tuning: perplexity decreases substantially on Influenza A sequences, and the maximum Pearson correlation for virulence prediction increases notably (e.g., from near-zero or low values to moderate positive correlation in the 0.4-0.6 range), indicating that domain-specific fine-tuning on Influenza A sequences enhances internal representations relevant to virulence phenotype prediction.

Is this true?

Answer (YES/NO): NO